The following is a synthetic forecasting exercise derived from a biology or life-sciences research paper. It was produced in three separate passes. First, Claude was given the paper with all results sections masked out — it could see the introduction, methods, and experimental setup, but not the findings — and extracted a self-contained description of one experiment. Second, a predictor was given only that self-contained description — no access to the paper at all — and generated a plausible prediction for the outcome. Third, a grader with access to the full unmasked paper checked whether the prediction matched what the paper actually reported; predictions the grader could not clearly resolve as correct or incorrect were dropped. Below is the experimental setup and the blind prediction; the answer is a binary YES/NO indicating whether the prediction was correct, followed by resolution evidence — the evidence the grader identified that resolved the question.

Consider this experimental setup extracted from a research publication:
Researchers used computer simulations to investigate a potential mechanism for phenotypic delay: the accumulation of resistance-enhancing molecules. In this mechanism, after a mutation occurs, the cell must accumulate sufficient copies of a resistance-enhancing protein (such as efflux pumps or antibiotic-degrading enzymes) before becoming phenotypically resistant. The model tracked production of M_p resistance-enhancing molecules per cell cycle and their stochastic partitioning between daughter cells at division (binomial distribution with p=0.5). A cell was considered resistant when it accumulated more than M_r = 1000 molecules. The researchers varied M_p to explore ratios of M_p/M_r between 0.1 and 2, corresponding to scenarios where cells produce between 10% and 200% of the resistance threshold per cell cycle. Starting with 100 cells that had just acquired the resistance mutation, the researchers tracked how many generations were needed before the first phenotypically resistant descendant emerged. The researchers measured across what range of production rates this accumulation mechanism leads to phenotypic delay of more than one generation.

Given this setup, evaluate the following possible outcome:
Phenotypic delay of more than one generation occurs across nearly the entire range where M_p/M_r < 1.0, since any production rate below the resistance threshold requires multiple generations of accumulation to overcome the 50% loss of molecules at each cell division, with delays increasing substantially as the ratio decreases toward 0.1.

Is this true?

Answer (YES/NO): NO